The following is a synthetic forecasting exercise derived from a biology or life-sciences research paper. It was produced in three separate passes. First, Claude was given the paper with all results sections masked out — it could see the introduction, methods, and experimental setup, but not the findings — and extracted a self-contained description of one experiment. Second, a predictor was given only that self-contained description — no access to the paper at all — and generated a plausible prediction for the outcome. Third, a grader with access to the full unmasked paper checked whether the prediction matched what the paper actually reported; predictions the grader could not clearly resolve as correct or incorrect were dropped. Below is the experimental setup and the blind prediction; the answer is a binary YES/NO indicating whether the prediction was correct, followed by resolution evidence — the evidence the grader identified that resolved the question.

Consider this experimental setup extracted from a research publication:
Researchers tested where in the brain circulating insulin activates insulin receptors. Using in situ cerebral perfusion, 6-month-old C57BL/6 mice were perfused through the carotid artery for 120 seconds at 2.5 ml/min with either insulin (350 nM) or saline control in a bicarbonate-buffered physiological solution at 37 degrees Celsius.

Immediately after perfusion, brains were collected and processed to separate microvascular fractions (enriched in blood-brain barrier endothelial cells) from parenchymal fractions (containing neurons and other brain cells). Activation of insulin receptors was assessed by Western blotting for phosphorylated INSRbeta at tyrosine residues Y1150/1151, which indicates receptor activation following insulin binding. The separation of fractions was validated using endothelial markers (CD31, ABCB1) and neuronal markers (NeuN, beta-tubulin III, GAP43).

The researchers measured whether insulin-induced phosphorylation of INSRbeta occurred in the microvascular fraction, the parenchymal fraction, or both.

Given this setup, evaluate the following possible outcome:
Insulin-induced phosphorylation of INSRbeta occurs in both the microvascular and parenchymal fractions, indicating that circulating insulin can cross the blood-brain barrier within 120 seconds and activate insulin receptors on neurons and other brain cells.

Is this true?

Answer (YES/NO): NO